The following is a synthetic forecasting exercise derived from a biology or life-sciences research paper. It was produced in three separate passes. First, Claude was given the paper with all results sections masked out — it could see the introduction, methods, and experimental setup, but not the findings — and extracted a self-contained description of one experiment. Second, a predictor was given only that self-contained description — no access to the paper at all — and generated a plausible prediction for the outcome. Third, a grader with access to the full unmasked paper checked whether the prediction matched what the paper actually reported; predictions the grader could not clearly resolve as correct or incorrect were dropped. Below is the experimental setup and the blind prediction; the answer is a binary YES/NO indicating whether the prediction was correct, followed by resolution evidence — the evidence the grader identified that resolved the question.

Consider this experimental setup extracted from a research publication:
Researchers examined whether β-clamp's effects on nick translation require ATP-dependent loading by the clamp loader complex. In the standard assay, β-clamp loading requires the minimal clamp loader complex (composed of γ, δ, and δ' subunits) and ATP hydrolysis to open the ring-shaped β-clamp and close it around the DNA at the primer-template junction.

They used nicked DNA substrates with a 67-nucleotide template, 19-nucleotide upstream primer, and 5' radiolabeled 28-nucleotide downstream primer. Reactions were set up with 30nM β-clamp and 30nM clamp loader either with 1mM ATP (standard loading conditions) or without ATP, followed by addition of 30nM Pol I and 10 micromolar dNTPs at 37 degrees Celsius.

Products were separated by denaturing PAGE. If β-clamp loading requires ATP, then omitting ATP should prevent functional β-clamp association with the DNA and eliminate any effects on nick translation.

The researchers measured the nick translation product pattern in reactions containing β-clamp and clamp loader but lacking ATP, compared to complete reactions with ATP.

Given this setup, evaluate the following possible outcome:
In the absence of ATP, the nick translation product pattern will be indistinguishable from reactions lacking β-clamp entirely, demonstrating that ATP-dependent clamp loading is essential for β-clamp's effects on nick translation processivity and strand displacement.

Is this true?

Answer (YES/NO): YES